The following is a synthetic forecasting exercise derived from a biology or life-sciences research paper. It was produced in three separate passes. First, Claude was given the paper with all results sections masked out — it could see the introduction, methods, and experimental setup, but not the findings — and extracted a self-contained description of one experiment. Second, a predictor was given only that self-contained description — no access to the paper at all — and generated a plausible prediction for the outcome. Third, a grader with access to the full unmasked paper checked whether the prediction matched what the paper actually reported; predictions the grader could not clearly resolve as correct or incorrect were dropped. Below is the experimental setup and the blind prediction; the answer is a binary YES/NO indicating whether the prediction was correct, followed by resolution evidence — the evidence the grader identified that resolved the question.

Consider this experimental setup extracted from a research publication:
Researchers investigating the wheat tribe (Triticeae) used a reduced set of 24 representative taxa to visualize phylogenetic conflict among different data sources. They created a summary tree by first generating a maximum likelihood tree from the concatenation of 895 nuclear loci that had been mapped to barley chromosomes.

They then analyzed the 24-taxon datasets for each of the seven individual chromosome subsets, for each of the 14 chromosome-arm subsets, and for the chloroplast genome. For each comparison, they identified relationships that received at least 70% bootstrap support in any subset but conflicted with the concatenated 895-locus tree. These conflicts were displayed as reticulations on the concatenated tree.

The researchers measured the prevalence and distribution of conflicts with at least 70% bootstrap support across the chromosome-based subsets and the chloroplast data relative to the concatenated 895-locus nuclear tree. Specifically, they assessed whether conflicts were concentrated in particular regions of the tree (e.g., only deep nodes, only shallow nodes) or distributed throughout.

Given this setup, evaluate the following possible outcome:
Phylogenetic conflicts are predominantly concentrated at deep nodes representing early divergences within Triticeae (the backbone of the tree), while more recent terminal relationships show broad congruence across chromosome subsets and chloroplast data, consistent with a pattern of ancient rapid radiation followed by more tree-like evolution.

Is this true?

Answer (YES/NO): NO